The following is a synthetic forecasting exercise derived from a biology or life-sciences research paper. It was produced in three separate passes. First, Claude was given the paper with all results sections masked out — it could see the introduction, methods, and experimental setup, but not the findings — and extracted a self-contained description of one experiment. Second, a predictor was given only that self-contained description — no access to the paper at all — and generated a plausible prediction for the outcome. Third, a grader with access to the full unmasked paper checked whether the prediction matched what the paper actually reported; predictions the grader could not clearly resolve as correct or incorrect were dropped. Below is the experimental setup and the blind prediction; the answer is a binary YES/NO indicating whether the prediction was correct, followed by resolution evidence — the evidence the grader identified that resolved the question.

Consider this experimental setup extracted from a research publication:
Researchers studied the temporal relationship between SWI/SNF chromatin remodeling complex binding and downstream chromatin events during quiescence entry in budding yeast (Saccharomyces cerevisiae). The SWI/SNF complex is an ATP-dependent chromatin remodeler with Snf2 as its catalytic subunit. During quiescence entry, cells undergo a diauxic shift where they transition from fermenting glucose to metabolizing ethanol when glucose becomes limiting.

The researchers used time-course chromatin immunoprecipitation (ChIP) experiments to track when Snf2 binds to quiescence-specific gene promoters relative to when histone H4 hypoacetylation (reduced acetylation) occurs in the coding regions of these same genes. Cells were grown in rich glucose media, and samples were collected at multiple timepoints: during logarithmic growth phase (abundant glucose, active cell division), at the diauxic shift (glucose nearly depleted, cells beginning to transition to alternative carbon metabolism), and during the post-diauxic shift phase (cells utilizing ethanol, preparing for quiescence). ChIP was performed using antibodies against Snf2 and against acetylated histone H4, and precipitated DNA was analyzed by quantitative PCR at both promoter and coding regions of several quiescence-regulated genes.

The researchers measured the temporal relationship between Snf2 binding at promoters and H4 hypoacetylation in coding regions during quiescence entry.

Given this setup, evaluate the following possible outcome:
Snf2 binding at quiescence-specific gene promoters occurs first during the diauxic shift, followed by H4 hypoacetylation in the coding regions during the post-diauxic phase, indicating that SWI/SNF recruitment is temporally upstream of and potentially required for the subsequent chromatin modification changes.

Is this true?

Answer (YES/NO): NO